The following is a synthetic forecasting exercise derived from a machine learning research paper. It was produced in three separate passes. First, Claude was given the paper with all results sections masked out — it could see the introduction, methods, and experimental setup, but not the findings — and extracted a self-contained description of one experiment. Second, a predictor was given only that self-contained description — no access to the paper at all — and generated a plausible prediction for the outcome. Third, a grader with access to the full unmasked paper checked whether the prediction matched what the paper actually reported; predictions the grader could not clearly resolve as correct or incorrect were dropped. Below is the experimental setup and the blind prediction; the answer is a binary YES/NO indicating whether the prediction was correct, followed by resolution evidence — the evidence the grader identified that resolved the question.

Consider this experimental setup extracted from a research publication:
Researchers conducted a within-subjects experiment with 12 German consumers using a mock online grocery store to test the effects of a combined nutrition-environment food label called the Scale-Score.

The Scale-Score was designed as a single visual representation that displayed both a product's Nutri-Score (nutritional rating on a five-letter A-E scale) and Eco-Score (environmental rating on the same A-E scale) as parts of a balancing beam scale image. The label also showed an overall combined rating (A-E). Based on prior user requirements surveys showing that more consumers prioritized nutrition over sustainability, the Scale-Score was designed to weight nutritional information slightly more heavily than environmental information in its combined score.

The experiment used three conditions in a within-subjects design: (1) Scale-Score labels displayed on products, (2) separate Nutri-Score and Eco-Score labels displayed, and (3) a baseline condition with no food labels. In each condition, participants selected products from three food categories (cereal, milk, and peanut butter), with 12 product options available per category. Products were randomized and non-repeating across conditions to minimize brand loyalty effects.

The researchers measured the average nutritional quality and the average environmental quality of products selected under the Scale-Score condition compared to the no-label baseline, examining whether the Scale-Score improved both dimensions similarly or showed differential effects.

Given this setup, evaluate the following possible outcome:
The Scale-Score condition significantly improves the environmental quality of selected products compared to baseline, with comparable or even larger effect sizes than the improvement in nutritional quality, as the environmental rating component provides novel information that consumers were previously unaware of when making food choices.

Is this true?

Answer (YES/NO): NO